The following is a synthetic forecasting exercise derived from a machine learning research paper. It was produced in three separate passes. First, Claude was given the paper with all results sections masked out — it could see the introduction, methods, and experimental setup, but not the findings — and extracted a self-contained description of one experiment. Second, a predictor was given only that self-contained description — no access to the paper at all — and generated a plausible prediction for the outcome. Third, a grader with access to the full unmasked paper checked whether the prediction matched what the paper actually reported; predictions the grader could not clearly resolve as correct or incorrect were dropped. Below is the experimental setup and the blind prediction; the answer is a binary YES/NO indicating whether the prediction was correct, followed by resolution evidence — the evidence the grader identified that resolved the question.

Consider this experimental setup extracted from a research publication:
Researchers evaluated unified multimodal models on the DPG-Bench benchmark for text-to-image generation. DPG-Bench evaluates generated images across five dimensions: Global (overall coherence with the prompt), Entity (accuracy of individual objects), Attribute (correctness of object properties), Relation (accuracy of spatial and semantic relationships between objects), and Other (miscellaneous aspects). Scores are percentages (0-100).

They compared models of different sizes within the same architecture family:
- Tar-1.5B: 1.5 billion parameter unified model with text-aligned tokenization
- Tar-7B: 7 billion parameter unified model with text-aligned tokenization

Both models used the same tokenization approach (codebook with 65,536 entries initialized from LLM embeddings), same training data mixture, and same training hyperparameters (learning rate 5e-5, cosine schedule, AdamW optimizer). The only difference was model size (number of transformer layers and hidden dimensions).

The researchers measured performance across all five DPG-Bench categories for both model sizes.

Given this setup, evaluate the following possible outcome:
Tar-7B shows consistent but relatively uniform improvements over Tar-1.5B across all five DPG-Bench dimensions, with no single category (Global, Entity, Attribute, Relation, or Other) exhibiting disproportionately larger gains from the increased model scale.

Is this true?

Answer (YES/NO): NO